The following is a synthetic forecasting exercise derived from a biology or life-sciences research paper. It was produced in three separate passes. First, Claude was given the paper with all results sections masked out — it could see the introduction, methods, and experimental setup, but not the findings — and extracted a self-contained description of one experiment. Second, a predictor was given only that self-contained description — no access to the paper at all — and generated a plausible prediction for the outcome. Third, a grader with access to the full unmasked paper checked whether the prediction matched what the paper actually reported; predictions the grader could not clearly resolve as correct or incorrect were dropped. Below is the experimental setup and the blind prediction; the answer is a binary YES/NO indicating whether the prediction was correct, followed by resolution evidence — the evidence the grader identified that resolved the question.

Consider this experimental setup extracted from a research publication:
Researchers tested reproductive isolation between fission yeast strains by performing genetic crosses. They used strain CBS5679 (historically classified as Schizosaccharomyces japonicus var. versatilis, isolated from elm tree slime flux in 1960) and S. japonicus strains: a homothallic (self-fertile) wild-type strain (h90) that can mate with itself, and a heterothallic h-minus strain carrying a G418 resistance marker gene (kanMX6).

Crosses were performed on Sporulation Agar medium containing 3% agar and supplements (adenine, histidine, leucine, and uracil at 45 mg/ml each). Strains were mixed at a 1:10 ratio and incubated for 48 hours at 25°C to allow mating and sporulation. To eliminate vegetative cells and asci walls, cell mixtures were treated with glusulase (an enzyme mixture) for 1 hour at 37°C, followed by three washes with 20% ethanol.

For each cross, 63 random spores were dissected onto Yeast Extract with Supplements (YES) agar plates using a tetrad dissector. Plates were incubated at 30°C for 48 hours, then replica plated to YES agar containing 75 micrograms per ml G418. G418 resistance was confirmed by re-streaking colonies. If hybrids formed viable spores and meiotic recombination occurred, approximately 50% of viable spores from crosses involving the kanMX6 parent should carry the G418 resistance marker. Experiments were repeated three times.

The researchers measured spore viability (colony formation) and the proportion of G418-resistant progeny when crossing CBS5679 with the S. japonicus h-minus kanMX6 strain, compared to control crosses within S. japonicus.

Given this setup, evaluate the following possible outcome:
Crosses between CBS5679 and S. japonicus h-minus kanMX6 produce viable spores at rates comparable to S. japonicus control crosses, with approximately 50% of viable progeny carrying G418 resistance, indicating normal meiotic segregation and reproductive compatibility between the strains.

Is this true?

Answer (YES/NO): NO